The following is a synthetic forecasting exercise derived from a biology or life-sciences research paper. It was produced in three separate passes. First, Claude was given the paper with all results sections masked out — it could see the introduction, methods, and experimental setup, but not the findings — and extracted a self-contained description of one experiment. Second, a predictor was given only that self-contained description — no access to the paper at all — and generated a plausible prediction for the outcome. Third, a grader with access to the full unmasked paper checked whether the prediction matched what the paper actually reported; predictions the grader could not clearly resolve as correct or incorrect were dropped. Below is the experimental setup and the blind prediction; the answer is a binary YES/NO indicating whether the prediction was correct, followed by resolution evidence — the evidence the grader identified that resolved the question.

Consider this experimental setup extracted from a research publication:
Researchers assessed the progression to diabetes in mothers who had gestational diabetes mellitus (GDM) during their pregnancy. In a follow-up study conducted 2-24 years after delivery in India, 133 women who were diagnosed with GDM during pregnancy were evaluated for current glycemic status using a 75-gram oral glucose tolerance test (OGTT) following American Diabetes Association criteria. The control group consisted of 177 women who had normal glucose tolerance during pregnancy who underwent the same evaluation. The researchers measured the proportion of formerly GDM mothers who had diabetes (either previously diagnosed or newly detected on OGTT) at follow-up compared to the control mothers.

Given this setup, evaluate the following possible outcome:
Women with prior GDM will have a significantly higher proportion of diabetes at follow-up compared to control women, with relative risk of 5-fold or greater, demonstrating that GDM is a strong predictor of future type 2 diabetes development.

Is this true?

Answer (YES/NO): YES